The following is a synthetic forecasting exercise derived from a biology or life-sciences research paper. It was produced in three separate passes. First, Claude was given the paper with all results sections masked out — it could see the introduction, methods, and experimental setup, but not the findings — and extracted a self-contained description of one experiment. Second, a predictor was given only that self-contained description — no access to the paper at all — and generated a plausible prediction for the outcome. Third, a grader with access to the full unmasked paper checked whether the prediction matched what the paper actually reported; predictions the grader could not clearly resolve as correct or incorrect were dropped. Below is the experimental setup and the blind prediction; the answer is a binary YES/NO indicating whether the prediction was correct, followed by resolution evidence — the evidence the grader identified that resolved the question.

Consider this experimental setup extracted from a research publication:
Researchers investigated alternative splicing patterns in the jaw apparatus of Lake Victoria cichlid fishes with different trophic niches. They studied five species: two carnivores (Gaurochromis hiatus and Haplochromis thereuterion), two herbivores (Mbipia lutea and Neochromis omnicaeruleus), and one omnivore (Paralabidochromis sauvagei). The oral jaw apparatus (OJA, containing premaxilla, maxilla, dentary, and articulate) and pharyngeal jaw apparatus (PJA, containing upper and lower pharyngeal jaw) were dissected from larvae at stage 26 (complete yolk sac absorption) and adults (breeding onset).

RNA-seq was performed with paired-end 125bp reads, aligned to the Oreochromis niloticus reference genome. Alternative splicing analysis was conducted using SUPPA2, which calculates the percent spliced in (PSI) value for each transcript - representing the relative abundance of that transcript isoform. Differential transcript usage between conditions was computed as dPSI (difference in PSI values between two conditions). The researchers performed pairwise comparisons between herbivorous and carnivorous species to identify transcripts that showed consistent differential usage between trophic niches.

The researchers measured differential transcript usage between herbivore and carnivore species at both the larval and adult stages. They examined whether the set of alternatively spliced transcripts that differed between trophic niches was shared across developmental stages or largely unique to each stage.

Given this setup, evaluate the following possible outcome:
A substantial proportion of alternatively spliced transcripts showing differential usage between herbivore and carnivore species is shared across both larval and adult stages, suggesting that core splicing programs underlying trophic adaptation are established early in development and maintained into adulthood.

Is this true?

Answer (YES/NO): NO